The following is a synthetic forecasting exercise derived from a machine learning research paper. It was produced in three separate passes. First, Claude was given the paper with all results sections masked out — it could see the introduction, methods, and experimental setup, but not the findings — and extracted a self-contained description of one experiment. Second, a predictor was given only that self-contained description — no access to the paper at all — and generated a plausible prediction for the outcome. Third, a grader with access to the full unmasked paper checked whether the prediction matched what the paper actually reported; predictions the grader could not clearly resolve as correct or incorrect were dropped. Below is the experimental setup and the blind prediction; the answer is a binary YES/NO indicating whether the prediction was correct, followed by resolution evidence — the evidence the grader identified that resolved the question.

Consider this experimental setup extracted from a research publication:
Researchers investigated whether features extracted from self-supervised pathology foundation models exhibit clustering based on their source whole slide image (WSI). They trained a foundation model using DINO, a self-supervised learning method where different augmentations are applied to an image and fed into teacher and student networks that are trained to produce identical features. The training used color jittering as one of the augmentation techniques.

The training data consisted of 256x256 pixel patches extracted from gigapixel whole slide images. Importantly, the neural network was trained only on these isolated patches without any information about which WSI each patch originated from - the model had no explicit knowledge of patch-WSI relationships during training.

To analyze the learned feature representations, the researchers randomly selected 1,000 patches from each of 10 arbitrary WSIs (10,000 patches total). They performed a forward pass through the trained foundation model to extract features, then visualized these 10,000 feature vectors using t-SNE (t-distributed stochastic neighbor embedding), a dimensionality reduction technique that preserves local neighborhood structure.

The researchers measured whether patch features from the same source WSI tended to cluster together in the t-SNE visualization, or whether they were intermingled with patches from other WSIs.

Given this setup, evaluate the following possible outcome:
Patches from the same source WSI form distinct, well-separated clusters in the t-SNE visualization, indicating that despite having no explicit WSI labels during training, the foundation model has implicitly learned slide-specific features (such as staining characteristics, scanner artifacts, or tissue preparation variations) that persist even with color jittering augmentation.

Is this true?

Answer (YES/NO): YES